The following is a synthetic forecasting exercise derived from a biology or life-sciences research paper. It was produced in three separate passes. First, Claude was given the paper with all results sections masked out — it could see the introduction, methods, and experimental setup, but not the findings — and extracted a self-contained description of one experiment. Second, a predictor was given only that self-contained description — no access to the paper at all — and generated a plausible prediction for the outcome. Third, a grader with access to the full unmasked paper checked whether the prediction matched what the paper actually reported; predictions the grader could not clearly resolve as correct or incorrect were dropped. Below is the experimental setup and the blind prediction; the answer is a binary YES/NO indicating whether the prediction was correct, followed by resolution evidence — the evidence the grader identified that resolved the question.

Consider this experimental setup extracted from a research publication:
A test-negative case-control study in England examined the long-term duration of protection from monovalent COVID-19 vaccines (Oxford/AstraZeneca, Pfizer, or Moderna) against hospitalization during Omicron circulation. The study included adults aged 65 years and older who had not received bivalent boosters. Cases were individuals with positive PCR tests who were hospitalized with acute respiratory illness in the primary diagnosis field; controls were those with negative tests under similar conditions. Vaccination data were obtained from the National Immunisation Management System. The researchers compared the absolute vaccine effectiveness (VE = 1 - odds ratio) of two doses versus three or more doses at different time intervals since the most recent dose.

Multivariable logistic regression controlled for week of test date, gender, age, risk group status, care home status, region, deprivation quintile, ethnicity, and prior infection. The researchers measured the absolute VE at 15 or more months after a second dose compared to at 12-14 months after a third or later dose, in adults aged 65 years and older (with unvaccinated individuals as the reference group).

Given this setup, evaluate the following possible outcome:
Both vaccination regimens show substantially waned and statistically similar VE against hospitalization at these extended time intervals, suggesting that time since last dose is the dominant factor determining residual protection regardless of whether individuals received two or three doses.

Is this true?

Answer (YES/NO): YES